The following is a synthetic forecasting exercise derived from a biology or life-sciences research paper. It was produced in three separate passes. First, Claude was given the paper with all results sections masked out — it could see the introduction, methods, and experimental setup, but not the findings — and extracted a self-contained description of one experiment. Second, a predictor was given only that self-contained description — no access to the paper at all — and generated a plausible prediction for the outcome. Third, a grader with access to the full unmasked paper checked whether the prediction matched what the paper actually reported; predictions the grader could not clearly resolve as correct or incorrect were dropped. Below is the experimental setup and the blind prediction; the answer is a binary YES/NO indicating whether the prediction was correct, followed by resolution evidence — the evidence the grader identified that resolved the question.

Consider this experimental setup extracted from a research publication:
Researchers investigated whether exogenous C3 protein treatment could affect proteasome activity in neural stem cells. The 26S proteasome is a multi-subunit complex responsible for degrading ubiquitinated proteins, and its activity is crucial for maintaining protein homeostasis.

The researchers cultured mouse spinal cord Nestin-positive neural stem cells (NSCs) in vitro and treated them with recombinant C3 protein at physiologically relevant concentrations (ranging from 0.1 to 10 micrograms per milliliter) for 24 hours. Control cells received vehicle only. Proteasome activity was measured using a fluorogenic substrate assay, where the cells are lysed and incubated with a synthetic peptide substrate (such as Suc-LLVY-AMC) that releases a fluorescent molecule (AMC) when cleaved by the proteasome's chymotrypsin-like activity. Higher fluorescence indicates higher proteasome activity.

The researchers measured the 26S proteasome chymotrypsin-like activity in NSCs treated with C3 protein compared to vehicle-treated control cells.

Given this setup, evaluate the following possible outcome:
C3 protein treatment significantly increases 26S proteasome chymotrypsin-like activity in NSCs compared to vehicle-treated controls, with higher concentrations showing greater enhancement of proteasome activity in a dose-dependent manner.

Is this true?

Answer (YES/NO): NO